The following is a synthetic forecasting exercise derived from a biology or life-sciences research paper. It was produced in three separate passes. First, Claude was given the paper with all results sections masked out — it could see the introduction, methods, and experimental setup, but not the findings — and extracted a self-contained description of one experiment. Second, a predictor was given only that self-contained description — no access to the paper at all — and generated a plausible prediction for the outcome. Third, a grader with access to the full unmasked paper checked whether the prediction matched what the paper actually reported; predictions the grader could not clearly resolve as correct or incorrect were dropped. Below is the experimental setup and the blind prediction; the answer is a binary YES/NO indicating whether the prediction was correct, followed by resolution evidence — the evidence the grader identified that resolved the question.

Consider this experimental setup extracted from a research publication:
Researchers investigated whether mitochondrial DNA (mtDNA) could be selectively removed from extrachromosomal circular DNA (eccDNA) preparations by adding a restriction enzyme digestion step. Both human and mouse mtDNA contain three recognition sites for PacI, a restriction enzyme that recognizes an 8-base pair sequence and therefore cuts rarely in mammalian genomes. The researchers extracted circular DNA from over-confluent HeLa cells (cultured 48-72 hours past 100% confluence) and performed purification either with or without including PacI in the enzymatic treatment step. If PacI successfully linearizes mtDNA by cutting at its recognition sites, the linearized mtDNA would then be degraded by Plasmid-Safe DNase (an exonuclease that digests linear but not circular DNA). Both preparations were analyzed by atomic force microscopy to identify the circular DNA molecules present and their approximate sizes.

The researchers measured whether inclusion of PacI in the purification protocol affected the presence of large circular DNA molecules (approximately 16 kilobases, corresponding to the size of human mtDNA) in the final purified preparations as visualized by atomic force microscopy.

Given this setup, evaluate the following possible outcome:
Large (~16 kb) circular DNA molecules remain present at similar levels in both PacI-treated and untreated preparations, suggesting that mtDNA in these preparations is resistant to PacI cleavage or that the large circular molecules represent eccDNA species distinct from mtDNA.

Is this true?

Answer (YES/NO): NO